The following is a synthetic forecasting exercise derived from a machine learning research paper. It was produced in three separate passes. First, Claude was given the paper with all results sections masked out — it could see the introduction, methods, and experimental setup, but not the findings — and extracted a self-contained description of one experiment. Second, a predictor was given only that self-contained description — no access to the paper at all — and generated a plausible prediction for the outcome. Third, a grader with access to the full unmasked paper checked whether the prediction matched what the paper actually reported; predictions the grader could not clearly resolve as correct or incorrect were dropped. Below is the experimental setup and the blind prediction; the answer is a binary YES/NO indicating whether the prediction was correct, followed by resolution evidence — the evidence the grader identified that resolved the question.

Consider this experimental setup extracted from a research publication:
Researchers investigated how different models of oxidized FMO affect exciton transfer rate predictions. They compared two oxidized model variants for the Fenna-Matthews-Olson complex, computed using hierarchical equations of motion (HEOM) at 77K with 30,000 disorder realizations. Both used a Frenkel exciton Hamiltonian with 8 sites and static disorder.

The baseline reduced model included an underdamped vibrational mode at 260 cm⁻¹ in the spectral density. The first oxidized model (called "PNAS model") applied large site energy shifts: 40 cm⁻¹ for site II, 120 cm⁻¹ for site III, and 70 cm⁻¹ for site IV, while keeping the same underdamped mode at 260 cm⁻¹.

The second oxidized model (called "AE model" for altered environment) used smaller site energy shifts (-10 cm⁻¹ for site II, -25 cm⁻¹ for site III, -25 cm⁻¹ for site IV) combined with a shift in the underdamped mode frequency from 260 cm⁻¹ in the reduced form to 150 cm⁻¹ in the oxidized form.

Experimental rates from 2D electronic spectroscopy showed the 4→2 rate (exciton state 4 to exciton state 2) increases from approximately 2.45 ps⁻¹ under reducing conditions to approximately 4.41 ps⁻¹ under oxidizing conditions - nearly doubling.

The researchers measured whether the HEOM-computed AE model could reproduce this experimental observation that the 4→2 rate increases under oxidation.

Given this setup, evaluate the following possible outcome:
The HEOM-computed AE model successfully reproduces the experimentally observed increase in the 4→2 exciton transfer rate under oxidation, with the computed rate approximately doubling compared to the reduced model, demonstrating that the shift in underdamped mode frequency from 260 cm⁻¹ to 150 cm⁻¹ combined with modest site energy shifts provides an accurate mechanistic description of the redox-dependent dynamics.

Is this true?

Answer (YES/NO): NO